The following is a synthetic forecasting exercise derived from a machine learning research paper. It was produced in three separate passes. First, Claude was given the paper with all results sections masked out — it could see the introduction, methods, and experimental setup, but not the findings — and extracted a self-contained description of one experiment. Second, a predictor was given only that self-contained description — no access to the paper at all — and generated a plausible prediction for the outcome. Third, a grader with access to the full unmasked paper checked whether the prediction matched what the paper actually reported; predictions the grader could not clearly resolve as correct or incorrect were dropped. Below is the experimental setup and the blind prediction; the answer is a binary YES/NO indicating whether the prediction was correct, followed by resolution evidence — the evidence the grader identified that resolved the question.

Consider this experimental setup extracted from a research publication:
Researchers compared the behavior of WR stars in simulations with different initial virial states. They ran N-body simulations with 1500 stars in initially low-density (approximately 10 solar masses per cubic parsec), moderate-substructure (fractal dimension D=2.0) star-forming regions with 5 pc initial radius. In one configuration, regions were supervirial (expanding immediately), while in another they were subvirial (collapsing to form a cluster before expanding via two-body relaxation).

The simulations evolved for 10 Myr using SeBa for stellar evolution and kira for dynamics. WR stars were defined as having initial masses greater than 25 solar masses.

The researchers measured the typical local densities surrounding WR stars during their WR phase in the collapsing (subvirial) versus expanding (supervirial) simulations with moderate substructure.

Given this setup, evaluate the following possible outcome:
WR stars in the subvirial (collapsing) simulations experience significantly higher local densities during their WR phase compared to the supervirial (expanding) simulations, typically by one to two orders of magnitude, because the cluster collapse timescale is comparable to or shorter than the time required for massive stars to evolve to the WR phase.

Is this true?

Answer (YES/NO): YES